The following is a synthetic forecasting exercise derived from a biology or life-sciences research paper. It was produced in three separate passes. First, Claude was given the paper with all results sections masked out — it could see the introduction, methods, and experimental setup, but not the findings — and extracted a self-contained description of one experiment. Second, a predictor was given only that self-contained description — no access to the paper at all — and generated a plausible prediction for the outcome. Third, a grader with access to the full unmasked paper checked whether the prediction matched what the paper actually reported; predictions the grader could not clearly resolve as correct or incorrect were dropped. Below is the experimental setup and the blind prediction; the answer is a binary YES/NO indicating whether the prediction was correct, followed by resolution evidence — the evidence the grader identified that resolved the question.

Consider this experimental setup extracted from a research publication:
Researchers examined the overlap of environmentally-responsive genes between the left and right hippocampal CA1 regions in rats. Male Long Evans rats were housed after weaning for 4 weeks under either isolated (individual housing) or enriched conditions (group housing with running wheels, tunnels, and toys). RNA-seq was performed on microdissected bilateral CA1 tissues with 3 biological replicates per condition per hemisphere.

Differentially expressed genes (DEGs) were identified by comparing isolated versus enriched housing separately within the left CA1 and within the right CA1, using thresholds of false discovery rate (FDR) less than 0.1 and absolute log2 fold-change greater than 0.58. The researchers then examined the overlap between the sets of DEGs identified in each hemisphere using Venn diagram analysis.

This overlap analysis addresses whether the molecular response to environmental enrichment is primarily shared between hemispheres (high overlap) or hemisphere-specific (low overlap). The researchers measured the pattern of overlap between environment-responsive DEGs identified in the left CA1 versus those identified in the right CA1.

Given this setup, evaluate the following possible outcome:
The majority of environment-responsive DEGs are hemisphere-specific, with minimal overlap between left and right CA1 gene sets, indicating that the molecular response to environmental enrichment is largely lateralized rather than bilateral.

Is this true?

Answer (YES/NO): NO